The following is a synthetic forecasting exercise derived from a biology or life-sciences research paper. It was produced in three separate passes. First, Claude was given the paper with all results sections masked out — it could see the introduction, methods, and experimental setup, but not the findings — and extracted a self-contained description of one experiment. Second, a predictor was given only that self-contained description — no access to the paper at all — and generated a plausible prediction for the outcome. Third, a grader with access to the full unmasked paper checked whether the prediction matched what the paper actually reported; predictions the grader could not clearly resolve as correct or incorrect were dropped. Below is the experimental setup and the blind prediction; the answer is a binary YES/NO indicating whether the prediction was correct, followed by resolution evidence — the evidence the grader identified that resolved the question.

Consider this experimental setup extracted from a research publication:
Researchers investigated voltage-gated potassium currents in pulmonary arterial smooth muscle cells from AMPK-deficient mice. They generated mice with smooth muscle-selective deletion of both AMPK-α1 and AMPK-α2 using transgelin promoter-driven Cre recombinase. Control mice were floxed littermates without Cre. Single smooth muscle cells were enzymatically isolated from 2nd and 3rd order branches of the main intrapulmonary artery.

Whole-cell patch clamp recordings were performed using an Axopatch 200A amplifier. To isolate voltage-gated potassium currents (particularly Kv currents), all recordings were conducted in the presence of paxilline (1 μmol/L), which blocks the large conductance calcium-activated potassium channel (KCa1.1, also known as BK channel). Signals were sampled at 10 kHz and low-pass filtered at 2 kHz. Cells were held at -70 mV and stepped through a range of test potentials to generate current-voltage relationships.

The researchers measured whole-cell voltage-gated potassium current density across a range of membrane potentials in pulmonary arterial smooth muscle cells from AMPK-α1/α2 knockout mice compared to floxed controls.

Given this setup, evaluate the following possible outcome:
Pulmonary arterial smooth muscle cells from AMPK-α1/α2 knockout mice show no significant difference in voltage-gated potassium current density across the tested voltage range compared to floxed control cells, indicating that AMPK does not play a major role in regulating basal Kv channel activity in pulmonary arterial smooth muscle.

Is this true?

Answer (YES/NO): NO